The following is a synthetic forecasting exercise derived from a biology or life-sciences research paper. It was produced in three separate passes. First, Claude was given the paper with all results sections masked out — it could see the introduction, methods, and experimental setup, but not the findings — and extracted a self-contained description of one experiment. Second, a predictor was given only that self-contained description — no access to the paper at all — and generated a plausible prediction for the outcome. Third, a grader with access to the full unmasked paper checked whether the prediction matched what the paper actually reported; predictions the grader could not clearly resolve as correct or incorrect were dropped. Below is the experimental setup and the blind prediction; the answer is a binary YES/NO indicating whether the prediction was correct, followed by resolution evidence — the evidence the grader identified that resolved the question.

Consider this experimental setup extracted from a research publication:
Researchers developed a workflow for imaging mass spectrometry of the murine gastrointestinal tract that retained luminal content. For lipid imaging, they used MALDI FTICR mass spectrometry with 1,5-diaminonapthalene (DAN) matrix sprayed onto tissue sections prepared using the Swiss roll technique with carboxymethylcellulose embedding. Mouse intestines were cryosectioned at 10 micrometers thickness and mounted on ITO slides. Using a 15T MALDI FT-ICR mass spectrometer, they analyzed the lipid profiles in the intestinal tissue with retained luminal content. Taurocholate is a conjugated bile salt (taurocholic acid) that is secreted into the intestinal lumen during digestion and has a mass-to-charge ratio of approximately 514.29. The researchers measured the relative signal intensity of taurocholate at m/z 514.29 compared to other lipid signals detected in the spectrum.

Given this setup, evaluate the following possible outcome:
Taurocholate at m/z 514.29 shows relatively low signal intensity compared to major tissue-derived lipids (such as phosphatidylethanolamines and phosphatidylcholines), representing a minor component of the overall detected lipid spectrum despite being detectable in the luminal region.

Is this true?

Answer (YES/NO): NO